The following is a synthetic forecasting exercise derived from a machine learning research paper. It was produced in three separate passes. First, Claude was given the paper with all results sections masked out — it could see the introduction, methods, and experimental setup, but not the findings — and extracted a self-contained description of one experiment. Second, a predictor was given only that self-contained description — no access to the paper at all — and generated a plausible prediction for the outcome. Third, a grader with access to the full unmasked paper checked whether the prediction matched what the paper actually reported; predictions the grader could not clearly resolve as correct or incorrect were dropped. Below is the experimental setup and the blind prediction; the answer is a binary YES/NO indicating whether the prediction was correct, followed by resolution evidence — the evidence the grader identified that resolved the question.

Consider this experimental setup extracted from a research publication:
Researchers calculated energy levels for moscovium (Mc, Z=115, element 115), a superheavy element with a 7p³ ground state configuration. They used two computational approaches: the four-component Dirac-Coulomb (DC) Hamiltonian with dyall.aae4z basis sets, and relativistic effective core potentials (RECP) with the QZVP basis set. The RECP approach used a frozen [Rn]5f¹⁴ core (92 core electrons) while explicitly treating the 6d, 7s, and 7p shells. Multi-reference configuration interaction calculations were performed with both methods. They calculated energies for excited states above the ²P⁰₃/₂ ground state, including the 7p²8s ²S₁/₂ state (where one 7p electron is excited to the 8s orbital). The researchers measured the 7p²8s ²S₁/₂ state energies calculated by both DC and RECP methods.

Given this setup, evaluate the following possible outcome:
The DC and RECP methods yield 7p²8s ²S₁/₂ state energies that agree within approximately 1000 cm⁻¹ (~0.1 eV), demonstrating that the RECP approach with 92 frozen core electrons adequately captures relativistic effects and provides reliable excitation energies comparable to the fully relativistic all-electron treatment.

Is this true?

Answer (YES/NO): NO